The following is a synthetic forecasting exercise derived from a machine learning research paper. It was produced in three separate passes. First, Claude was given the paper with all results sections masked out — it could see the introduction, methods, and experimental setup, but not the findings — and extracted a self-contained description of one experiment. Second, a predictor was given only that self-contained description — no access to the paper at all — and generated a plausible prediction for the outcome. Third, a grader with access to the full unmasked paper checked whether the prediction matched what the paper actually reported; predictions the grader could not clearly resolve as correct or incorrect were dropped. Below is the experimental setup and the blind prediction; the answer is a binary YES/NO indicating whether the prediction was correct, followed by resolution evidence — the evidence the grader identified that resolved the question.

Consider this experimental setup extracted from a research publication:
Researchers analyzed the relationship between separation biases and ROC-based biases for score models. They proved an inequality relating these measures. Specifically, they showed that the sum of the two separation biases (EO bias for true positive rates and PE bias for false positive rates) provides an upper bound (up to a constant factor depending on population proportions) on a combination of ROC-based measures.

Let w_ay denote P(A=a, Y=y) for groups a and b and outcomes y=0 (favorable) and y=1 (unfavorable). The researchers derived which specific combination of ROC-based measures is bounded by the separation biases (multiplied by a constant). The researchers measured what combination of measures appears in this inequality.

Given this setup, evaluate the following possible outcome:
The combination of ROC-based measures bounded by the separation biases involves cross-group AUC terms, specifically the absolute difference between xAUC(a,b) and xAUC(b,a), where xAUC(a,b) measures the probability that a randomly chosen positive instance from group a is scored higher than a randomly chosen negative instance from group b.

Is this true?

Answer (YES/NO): NO